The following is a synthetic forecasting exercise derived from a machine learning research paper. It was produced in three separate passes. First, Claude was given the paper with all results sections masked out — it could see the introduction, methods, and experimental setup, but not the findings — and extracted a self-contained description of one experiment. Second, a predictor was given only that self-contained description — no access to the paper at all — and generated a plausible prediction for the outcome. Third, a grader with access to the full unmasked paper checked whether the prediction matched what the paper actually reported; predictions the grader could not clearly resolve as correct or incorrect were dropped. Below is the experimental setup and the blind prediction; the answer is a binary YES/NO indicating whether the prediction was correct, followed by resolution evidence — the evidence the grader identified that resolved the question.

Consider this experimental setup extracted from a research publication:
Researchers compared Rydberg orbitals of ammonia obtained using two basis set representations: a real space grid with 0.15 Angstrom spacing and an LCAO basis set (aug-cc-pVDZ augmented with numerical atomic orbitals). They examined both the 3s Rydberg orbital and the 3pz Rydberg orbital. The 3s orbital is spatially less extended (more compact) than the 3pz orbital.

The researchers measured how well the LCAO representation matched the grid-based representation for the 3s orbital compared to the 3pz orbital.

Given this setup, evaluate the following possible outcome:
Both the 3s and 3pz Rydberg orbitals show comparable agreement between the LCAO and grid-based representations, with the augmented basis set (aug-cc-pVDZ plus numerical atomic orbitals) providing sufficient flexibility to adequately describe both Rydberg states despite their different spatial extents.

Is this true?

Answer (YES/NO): NO